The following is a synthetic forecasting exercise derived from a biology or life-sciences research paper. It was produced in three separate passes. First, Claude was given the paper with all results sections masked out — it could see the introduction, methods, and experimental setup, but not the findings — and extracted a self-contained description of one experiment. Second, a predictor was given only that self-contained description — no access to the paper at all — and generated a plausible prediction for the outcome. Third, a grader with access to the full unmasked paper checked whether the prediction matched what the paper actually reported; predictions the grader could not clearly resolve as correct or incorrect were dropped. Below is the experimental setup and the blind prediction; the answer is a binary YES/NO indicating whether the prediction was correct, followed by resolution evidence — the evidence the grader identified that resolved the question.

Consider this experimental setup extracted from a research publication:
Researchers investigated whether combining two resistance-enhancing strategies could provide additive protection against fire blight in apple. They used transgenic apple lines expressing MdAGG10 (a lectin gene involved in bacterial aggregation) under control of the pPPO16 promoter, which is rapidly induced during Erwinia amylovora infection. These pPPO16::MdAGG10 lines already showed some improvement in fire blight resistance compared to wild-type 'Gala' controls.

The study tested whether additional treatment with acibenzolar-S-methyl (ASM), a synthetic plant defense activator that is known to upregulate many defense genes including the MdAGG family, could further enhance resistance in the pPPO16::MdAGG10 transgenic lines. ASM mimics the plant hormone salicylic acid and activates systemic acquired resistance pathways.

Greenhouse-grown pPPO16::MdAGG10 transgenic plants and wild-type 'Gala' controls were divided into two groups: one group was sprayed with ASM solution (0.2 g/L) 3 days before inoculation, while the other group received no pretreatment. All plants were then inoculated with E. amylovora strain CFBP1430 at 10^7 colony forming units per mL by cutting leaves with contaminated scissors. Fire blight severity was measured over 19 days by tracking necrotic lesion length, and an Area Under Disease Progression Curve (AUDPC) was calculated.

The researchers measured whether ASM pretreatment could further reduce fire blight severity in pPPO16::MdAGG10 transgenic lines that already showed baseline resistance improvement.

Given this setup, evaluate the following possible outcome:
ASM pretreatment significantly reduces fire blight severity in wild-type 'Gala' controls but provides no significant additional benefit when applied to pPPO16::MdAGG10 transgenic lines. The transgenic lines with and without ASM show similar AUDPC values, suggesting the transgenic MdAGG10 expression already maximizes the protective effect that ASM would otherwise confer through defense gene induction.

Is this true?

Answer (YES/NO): NO